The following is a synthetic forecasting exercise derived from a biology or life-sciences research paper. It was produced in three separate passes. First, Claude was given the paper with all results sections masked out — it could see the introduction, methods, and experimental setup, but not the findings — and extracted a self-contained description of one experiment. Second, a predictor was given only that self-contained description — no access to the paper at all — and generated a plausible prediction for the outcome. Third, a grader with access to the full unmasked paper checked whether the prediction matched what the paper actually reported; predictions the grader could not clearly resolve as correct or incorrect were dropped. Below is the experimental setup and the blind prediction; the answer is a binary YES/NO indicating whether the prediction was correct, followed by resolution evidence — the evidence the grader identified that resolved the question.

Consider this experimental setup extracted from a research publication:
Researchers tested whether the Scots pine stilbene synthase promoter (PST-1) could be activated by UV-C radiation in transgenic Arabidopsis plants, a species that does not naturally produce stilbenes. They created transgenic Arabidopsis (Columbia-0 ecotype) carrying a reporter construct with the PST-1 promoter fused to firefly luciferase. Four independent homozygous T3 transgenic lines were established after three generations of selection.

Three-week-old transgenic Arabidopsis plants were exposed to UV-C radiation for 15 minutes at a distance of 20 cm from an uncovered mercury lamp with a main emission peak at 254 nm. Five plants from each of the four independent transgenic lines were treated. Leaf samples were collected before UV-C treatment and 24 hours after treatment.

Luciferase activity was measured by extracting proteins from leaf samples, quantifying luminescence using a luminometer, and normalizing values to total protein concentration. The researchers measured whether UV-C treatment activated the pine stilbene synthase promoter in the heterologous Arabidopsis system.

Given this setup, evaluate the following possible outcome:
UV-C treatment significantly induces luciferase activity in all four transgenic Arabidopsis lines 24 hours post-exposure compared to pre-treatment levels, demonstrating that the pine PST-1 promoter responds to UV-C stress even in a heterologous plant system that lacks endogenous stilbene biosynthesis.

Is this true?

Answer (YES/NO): YES